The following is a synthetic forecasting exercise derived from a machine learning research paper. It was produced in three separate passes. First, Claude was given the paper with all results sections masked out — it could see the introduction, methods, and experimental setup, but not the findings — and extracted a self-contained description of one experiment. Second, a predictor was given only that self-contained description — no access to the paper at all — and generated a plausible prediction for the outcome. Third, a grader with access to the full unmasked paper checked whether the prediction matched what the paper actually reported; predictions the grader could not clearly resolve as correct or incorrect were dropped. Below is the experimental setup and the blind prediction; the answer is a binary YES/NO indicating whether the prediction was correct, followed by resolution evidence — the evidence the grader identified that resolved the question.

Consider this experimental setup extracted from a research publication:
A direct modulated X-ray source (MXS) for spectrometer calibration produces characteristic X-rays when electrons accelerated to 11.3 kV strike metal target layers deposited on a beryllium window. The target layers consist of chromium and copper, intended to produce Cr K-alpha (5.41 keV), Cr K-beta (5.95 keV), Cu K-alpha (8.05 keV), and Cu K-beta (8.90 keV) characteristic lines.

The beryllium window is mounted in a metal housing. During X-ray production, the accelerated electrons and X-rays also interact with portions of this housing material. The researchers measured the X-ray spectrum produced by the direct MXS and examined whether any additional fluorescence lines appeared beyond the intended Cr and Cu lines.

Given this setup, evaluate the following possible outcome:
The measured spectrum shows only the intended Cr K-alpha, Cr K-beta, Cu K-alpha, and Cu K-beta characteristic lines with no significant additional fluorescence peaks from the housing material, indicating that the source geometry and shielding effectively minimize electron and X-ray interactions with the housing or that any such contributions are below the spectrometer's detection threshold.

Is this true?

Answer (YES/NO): NO